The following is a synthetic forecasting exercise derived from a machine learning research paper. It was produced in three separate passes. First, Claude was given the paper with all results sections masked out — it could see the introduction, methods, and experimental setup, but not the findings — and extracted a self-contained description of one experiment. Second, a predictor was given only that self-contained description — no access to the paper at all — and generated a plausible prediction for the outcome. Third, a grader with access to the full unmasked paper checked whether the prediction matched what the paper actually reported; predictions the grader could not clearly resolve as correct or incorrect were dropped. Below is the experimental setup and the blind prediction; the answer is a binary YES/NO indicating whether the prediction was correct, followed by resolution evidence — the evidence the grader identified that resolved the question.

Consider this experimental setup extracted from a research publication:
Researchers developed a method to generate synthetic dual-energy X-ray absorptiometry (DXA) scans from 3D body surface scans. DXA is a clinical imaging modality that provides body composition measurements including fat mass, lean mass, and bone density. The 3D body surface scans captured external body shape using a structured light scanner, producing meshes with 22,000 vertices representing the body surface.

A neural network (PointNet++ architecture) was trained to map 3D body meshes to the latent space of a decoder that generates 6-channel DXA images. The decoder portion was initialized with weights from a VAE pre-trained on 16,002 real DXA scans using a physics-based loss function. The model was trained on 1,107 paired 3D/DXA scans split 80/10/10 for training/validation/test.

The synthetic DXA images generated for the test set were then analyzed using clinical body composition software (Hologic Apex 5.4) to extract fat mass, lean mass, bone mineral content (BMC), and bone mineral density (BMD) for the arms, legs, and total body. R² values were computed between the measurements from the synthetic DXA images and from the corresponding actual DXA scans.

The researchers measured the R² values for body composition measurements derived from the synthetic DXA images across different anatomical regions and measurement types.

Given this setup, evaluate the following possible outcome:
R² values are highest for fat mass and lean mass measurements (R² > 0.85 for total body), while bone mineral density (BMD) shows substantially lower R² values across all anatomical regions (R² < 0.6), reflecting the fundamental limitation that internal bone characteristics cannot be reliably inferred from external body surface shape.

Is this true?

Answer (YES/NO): NO